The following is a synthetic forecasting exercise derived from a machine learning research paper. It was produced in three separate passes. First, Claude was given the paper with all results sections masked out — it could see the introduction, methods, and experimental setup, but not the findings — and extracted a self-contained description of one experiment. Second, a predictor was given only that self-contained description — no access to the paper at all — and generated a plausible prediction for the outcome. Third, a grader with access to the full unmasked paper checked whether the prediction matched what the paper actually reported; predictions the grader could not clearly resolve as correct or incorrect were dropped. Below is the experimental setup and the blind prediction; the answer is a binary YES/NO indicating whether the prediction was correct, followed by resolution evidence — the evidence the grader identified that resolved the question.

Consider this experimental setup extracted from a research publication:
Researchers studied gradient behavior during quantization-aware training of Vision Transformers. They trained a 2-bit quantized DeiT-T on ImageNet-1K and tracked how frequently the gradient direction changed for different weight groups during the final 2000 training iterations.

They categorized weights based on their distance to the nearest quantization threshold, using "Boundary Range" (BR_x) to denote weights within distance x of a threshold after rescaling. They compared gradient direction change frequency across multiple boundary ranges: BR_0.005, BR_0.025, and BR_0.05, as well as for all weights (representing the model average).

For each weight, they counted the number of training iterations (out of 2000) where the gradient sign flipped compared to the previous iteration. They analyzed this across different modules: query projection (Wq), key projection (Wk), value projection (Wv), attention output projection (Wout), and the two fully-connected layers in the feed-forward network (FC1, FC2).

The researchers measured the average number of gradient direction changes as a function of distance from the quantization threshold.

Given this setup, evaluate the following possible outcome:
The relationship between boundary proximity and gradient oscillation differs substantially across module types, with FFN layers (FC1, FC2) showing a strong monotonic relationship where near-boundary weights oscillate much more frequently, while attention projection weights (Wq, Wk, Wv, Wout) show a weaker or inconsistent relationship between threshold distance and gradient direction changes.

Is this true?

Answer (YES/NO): NO